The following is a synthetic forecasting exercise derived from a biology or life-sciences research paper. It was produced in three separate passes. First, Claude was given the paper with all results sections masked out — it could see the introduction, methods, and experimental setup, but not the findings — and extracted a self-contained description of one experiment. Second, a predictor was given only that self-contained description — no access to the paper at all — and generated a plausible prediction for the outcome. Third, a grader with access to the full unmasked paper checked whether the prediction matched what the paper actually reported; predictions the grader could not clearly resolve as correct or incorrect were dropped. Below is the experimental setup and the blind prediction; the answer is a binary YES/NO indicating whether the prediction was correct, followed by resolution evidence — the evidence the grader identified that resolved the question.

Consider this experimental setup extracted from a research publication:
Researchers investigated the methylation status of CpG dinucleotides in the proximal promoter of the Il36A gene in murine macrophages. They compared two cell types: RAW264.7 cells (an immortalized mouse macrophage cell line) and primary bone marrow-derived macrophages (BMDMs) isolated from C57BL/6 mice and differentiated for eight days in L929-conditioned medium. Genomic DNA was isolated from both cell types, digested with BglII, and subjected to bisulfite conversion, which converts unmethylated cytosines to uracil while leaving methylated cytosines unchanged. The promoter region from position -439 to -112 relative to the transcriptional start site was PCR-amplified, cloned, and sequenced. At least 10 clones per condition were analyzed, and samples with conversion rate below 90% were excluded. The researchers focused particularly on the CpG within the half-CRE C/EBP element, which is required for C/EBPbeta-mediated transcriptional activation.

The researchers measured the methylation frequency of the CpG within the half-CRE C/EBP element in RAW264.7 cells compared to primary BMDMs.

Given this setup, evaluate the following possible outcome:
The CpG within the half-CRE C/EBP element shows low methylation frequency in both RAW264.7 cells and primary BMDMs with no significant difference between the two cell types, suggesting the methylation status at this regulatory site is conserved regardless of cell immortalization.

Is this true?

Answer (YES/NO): NO